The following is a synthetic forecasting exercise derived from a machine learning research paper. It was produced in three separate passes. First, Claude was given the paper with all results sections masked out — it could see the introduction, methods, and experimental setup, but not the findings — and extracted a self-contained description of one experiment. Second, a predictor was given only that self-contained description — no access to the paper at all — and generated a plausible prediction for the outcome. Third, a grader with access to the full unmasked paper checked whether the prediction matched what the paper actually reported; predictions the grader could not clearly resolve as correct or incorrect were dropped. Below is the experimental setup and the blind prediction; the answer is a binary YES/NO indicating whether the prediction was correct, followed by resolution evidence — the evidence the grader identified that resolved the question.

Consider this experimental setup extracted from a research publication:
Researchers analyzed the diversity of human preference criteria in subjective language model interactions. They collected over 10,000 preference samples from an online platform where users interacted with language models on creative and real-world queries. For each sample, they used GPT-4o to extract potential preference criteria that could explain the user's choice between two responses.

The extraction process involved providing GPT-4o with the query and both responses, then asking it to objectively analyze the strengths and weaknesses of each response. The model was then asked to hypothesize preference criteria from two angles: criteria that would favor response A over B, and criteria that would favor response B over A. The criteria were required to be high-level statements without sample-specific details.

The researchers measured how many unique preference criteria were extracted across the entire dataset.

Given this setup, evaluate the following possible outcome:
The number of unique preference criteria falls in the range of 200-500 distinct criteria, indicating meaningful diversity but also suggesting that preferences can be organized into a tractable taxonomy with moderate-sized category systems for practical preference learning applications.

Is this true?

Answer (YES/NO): NO